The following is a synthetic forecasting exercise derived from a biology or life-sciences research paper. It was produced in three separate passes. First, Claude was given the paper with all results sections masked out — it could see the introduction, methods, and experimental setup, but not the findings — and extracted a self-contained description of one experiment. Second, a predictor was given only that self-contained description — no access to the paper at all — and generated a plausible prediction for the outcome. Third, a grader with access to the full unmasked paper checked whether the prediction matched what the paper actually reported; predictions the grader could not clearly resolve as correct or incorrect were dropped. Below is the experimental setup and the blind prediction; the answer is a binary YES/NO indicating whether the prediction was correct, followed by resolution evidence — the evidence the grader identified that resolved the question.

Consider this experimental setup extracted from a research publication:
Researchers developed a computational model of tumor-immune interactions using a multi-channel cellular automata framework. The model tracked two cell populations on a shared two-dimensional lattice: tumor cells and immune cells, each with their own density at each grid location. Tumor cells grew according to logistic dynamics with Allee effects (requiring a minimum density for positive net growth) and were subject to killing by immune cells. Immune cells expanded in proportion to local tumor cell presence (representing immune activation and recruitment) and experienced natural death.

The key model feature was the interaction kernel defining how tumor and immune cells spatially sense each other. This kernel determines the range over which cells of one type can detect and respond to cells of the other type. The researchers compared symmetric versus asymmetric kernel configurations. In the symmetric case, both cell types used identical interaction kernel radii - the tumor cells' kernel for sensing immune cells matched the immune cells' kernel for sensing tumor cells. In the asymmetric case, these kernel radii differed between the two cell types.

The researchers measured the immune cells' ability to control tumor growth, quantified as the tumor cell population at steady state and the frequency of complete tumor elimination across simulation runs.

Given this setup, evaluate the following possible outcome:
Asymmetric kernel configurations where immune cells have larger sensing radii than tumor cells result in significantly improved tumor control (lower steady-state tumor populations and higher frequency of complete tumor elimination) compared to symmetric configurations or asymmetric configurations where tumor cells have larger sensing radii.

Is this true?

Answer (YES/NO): NO